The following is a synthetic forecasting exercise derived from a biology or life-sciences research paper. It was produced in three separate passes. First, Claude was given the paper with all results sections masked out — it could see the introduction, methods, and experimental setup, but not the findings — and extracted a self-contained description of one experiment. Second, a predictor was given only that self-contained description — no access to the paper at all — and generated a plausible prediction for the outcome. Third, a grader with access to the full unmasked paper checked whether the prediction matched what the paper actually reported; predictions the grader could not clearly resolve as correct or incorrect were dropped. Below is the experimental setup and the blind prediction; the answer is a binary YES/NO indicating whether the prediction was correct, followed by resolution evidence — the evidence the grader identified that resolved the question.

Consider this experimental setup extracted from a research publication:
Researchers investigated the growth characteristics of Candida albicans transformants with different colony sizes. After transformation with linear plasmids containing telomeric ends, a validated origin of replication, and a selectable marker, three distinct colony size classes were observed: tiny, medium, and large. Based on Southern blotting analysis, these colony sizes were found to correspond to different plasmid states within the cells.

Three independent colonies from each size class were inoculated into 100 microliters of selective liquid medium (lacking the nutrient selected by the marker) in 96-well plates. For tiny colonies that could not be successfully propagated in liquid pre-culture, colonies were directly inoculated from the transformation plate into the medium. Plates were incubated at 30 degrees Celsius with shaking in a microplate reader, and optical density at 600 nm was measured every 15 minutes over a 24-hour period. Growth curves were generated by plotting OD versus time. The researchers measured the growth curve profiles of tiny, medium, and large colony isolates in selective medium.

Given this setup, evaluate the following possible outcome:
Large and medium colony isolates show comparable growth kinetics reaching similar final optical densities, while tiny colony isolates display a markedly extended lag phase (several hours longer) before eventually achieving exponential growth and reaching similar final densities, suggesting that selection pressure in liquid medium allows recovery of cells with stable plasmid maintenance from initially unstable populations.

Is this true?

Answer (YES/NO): NO